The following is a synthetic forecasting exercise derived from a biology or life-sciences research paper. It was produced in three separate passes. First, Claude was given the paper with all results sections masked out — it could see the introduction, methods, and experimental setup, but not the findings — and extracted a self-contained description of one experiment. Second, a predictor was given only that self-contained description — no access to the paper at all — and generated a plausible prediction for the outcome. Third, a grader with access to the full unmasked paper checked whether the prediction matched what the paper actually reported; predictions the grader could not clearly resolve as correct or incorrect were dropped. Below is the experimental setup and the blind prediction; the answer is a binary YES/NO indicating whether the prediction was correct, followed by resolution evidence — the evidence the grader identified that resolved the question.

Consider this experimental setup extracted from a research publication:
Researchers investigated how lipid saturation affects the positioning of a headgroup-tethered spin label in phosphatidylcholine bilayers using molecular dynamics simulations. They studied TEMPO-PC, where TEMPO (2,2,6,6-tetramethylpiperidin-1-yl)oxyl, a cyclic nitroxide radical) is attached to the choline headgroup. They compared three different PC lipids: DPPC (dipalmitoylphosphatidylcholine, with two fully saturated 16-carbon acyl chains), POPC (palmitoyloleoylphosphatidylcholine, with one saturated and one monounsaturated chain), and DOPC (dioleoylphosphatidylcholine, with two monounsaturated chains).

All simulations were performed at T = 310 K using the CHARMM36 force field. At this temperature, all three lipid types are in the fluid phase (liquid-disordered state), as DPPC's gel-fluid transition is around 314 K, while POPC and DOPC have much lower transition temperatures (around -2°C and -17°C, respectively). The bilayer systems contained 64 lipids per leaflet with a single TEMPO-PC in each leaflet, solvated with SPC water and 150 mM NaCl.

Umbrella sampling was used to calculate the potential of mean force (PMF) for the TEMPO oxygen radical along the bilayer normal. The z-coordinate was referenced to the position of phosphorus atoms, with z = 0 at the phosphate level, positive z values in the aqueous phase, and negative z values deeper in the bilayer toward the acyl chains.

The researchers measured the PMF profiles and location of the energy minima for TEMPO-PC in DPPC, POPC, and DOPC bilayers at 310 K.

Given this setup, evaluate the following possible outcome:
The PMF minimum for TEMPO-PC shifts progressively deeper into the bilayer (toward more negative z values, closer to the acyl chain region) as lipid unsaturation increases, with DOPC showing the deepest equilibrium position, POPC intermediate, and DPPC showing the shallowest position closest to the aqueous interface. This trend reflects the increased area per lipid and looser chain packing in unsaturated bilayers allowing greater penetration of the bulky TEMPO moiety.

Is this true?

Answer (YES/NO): NO